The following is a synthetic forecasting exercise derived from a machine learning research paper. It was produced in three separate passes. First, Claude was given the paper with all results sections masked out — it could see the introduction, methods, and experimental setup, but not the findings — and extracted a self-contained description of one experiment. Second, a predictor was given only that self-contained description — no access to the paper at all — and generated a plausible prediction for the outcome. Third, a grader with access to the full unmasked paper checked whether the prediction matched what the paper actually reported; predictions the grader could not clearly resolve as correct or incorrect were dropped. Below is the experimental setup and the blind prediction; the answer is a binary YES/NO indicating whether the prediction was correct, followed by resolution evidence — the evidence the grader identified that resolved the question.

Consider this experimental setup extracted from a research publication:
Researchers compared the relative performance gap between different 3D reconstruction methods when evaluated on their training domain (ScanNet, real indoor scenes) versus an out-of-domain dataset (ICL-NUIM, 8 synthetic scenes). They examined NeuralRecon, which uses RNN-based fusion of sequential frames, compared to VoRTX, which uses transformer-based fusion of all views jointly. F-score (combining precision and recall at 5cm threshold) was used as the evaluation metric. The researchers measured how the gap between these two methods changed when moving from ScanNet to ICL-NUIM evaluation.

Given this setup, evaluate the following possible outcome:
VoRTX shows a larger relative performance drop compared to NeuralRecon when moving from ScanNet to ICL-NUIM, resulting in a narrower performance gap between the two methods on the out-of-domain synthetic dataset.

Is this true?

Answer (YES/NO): NO